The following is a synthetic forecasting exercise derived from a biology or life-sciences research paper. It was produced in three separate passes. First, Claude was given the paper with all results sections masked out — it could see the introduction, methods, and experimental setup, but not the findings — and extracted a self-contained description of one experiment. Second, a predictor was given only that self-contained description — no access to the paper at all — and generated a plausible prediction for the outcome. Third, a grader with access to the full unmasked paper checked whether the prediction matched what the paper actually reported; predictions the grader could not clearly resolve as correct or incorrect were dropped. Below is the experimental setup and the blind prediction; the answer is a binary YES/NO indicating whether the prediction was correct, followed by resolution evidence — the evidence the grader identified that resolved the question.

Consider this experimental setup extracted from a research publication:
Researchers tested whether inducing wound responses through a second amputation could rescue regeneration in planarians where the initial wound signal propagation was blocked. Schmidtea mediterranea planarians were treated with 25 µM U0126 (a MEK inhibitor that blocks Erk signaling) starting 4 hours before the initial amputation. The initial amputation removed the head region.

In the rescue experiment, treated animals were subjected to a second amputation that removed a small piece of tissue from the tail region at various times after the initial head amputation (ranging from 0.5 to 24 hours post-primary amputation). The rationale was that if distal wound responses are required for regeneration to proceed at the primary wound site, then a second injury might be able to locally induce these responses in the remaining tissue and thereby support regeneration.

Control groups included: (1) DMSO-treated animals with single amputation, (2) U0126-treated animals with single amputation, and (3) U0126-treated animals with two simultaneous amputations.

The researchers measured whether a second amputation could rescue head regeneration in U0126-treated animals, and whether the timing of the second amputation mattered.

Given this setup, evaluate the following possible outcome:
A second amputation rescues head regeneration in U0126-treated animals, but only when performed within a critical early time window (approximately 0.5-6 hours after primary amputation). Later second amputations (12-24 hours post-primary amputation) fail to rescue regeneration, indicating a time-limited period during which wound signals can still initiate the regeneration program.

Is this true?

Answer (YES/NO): YES